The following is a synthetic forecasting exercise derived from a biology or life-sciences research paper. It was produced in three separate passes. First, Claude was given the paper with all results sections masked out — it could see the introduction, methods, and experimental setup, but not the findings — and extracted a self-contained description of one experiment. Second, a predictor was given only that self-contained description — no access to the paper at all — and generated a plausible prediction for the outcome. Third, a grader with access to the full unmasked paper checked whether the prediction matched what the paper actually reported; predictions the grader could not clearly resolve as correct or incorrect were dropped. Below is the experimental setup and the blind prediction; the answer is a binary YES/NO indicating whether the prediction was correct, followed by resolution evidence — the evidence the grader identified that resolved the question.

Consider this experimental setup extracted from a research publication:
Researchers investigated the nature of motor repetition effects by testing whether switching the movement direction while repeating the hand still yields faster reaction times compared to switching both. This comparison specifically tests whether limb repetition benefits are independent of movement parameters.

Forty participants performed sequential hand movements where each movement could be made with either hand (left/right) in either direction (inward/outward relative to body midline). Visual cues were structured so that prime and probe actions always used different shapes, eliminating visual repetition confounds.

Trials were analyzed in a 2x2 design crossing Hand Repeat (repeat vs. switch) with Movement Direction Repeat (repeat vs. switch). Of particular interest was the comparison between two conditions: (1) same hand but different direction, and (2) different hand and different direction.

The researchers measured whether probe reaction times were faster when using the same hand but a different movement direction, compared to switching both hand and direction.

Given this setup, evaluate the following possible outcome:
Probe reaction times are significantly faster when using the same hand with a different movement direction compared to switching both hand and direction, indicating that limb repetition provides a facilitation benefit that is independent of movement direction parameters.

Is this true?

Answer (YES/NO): YES